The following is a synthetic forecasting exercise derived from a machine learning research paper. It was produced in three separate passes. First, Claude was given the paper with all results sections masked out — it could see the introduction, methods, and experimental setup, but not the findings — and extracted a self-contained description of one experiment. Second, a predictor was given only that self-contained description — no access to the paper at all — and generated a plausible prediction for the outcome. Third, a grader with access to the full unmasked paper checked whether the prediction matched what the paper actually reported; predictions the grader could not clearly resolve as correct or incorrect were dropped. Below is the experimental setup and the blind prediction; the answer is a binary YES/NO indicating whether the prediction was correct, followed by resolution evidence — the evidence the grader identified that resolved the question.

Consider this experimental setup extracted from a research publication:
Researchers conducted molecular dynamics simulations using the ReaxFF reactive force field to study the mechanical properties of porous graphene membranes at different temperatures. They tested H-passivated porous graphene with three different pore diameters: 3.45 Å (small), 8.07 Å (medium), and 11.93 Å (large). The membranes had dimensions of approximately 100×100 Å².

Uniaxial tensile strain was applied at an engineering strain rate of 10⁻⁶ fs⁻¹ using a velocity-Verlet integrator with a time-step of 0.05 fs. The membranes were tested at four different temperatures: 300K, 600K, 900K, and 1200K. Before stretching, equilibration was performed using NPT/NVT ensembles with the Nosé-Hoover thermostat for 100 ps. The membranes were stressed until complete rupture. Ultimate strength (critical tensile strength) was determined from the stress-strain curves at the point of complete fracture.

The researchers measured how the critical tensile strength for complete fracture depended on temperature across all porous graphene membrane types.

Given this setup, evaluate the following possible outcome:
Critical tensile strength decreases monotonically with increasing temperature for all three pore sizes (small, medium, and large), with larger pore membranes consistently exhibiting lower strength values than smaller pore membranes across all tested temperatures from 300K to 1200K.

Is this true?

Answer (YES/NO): NO